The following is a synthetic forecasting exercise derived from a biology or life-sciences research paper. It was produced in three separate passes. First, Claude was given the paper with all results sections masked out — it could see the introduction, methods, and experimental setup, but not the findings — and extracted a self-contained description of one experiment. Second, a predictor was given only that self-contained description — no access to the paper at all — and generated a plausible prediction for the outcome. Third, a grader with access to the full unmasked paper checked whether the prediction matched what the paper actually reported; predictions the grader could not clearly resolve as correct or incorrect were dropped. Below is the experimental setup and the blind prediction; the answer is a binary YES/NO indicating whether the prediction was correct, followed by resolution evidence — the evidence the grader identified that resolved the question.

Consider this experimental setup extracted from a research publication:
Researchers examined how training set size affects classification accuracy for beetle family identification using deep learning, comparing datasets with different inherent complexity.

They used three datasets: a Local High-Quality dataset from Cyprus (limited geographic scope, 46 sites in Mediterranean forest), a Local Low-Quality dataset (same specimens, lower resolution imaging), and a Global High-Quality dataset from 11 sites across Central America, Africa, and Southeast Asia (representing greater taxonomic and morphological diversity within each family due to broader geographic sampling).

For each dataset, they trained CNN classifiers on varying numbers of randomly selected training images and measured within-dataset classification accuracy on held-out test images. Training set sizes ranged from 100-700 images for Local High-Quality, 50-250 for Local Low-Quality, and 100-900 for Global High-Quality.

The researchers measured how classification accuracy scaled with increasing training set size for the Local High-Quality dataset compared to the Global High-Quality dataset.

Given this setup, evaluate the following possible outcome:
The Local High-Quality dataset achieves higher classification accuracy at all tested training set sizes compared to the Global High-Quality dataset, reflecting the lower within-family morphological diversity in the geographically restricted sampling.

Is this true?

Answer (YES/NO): YES